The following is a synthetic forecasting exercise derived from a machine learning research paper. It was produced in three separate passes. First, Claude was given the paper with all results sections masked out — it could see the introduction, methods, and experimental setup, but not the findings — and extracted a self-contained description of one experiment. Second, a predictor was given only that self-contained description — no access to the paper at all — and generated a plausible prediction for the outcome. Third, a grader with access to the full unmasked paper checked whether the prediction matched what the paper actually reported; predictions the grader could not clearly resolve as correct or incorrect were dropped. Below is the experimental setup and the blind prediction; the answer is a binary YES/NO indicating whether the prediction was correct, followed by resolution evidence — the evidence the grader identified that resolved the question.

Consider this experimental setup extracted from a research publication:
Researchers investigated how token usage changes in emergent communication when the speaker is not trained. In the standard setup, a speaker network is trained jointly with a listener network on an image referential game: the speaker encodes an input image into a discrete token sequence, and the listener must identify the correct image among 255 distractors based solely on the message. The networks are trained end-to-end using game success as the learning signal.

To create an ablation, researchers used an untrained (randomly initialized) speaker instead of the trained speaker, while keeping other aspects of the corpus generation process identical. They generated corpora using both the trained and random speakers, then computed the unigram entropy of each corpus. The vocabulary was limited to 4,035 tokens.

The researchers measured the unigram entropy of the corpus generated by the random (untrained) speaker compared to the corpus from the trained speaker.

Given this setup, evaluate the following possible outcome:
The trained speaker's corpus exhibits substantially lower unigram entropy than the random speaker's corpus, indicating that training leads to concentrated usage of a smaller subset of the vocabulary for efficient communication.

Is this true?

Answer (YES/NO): YES